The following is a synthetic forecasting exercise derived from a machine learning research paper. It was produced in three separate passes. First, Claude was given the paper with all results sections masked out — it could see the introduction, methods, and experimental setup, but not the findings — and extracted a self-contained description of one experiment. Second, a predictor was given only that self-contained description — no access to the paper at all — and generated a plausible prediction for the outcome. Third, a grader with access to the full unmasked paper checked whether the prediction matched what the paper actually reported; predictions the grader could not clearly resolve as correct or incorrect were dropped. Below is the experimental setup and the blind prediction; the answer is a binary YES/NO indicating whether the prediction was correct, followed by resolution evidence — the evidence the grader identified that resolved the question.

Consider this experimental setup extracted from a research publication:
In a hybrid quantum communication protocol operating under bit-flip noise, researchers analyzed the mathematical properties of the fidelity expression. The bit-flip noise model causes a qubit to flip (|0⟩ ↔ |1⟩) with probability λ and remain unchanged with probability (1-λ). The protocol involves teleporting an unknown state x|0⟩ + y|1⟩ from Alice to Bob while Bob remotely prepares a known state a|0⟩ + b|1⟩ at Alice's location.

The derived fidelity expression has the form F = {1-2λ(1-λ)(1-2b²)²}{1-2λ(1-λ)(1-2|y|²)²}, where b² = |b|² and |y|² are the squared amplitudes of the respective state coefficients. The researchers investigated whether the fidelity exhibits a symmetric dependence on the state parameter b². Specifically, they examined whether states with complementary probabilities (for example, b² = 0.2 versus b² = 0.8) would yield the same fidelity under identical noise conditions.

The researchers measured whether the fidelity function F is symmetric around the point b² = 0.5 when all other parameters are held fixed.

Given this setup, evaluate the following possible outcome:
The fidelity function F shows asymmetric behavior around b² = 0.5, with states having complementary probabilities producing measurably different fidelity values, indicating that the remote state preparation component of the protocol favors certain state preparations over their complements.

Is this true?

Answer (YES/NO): NO